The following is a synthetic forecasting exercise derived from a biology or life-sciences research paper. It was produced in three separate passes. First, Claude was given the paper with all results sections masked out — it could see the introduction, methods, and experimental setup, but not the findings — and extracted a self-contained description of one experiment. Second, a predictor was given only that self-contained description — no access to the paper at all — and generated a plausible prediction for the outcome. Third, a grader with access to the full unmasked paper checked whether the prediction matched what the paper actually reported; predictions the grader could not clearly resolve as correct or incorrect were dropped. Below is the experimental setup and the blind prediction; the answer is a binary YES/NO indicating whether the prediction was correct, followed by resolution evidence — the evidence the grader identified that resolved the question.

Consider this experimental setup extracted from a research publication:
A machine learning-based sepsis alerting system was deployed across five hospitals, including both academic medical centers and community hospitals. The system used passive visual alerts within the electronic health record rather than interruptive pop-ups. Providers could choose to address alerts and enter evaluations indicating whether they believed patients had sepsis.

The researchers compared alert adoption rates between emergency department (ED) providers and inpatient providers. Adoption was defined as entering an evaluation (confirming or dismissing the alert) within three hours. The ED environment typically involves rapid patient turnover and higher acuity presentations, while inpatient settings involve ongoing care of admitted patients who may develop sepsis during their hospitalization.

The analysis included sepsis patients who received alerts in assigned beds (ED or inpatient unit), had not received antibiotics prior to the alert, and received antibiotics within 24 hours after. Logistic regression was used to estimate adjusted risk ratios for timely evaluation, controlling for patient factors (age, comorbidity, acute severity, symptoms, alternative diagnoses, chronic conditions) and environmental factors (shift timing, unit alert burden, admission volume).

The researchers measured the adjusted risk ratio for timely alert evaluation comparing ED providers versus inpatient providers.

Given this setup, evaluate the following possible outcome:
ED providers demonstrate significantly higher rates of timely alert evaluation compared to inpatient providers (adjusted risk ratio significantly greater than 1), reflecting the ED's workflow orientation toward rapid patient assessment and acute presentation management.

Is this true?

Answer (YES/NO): YES